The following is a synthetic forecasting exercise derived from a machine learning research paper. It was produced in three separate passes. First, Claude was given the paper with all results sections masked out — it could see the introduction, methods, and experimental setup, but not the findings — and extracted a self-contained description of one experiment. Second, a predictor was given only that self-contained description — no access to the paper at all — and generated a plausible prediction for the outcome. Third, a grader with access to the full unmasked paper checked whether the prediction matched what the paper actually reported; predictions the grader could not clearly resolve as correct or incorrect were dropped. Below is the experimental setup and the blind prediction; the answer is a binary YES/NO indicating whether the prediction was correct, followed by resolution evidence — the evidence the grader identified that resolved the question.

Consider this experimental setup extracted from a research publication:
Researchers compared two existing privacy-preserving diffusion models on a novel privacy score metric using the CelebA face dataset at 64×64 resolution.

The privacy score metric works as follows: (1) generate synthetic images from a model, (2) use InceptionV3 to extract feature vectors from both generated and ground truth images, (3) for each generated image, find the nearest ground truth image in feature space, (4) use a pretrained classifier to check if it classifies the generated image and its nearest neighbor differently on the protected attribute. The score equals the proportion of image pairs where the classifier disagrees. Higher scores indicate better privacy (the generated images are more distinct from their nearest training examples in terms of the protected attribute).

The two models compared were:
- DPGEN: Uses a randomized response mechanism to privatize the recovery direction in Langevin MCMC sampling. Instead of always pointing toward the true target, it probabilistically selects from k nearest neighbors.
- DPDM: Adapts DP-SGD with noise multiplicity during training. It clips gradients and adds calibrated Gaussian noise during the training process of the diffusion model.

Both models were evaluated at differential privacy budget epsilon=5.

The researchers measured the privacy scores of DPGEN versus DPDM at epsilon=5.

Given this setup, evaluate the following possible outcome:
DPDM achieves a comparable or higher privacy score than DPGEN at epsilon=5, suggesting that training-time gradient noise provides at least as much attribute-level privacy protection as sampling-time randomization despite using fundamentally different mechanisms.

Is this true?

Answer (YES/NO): YES